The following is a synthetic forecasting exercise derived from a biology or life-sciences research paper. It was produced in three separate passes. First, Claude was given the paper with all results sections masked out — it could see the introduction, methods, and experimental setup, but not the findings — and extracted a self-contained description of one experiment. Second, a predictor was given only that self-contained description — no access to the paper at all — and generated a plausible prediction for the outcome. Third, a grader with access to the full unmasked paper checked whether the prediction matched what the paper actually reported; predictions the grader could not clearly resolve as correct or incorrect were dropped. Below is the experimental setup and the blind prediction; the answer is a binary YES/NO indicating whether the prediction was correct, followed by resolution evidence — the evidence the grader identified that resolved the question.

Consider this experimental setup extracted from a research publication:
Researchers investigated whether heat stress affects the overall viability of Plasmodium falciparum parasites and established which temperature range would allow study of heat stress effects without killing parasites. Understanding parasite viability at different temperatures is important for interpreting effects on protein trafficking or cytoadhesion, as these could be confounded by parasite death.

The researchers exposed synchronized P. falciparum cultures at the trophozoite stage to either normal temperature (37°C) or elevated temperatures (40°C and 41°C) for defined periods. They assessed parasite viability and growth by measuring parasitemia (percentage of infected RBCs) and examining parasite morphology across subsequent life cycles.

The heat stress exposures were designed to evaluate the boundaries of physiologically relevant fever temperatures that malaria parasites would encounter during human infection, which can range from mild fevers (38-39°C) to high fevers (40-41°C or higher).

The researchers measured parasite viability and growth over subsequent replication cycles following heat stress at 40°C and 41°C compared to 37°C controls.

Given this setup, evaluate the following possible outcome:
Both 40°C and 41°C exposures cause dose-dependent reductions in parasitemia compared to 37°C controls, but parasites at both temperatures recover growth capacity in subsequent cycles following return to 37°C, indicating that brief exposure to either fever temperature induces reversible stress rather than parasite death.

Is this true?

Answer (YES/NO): NO